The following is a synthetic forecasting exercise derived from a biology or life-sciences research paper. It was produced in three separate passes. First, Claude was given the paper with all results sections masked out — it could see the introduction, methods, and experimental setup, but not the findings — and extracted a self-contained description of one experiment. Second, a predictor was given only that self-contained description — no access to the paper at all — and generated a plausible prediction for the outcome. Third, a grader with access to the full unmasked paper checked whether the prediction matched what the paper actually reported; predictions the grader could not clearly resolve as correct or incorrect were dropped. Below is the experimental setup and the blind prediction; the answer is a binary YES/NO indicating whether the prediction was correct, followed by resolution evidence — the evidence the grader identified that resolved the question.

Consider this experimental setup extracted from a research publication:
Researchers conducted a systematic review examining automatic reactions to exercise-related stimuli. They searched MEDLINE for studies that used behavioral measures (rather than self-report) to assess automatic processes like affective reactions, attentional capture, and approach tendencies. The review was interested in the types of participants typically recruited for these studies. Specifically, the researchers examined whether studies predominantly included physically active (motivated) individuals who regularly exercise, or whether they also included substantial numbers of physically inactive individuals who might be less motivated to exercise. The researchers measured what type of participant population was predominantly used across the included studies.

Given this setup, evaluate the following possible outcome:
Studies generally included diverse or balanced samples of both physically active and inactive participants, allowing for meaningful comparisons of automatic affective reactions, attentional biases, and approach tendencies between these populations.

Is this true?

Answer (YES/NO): NO